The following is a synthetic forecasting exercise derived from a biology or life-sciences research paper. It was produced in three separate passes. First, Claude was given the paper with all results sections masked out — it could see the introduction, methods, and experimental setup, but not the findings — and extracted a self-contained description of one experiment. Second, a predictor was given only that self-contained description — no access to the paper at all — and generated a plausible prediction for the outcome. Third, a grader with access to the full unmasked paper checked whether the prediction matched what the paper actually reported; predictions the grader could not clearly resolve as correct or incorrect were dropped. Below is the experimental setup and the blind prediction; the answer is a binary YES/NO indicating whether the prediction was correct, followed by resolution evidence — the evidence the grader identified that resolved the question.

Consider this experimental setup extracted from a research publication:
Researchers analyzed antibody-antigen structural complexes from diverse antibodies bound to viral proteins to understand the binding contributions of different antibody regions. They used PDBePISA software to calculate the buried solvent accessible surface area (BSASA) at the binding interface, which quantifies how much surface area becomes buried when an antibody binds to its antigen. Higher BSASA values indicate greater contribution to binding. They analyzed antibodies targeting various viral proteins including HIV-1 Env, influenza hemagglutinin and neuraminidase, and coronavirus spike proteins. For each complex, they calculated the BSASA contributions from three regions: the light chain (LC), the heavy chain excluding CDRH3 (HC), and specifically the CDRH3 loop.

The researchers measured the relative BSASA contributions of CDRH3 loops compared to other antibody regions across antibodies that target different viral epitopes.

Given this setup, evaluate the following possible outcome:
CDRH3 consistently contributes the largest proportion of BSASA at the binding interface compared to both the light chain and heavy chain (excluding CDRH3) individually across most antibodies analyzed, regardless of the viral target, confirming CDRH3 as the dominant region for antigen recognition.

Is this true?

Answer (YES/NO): NO